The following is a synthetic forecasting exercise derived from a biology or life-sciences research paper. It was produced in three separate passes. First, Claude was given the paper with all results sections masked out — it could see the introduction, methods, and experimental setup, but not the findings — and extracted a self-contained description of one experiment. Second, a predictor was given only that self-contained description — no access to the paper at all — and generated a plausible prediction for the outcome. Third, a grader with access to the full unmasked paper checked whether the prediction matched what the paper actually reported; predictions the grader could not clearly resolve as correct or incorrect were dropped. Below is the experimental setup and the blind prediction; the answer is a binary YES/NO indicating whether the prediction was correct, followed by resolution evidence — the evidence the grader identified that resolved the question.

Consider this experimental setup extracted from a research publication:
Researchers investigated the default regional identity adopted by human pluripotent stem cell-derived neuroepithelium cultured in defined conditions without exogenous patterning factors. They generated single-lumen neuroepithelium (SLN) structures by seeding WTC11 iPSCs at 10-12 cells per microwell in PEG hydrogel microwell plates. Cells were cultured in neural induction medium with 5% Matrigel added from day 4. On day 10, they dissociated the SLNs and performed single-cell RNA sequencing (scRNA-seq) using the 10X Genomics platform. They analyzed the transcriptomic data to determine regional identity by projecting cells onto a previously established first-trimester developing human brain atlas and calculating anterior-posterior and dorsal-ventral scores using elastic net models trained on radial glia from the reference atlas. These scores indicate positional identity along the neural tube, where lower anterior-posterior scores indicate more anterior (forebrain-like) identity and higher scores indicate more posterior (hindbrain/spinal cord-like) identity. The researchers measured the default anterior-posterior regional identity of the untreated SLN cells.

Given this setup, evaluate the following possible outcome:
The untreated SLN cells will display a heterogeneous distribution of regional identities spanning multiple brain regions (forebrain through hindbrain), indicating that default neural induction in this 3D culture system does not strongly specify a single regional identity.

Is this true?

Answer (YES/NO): NO